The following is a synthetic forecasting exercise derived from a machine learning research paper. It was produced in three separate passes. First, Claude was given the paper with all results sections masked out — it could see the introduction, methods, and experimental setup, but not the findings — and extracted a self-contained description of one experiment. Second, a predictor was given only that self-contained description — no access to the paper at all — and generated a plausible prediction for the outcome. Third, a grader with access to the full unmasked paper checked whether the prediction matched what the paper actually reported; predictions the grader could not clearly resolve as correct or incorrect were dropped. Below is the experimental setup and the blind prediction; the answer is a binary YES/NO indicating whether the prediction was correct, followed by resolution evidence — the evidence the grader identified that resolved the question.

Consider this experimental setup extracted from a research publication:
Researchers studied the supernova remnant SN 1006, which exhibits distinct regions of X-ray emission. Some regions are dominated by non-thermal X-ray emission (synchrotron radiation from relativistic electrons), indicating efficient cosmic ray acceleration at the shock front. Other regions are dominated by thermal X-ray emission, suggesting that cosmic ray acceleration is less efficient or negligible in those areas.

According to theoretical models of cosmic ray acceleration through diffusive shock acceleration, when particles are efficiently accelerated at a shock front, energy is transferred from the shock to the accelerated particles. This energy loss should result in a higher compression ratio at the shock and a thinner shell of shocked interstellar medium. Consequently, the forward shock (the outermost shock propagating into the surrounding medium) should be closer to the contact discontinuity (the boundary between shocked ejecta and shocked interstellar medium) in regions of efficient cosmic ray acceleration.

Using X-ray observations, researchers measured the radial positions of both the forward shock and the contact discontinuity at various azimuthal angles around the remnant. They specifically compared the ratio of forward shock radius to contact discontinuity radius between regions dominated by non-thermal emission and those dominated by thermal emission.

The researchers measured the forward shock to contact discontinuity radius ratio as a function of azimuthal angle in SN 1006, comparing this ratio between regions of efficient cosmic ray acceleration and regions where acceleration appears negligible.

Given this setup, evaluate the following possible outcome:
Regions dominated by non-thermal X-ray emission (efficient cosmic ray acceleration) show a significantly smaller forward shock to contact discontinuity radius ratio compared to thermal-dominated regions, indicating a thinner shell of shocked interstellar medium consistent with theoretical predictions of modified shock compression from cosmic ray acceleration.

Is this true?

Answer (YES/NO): NO